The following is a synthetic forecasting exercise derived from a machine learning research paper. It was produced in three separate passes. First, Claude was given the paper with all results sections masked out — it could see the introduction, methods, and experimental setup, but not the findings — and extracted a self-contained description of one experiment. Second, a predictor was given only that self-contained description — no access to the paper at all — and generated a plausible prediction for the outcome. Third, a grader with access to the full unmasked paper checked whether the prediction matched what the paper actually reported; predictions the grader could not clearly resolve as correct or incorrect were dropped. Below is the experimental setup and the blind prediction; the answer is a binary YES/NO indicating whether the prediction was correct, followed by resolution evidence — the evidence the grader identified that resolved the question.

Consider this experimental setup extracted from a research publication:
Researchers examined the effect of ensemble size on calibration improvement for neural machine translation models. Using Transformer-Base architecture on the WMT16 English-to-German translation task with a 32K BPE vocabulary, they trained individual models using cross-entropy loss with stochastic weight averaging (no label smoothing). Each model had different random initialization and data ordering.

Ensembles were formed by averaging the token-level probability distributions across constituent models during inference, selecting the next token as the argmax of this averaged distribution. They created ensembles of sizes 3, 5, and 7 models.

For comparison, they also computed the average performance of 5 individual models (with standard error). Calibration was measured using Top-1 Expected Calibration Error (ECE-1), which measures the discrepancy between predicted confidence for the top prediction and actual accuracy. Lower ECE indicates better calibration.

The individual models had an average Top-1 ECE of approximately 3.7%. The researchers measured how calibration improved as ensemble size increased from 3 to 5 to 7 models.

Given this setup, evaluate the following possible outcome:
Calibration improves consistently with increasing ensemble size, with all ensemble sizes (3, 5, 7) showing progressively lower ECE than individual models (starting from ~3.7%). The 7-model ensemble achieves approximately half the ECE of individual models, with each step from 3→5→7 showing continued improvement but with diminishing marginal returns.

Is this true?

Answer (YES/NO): NO